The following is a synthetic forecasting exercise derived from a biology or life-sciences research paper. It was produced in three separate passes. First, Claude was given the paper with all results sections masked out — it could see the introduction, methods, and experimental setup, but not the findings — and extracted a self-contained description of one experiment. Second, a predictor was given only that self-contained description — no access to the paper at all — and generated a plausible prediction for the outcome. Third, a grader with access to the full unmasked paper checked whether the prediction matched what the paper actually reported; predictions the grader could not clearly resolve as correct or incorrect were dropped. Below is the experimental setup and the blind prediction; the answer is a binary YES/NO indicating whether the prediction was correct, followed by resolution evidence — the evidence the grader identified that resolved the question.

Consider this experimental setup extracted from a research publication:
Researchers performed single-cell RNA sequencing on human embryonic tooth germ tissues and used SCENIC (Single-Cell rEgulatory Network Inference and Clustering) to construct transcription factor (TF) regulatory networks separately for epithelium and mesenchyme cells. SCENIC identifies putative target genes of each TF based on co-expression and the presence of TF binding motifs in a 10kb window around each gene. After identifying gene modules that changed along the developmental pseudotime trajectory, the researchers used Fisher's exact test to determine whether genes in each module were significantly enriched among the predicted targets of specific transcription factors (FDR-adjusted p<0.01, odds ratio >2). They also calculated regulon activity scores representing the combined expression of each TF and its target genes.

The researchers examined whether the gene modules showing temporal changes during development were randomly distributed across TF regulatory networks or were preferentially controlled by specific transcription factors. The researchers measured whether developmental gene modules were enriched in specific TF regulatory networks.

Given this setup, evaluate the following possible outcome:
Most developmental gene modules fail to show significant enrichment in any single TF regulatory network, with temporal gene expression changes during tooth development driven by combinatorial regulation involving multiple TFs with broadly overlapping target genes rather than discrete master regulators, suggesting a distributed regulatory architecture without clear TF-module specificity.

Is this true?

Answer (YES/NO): NO